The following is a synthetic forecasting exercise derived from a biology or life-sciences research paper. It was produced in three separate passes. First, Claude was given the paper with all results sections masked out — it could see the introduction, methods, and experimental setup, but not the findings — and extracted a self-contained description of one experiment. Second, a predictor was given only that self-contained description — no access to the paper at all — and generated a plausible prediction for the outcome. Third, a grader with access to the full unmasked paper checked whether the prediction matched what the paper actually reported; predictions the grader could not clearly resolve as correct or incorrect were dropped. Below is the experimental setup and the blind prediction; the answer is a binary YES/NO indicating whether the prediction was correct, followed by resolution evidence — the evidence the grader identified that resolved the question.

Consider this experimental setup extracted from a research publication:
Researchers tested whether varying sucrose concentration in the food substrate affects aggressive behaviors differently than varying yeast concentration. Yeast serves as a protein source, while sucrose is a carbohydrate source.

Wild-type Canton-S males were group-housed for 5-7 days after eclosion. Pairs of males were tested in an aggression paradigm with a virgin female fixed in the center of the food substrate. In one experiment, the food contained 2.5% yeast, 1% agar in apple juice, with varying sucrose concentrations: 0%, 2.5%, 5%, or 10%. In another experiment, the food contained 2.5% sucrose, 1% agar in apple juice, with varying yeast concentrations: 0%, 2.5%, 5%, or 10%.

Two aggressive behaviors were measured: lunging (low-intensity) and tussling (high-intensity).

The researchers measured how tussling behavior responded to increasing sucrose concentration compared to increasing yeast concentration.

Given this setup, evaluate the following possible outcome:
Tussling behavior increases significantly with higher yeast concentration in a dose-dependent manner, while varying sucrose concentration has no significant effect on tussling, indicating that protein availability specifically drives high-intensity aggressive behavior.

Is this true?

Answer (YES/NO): YES